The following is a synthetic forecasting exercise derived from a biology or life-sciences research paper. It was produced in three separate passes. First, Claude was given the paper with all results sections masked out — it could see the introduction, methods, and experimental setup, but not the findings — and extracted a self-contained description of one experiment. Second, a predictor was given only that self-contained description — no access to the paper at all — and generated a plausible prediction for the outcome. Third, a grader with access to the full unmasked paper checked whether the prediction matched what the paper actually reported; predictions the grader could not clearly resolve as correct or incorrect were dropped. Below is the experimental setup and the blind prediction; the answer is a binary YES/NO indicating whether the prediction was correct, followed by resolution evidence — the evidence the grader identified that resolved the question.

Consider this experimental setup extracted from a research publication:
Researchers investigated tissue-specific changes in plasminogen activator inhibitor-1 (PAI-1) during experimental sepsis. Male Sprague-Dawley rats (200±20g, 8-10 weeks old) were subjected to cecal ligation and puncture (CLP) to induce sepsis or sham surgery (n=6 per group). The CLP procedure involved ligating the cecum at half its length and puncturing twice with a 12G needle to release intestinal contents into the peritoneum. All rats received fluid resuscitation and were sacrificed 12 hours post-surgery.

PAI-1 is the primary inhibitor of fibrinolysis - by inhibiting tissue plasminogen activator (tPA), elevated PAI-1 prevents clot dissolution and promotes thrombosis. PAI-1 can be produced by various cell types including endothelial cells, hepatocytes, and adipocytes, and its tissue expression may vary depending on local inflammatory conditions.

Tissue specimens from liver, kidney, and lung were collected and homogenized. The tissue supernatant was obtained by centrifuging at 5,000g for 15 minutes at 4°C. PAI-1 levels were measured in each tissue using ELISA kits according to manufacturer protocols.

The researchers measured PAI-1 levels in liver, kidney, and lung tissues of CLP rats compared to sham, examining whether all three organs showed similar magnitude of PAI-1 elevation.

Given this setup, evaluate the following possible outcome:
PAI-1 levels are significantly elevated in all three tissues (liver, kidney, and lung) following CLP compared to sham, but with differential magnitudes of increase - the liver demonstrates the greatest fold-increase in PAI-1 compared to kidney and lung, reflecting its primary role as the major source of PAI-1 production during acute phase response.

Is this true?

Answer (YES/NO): NO